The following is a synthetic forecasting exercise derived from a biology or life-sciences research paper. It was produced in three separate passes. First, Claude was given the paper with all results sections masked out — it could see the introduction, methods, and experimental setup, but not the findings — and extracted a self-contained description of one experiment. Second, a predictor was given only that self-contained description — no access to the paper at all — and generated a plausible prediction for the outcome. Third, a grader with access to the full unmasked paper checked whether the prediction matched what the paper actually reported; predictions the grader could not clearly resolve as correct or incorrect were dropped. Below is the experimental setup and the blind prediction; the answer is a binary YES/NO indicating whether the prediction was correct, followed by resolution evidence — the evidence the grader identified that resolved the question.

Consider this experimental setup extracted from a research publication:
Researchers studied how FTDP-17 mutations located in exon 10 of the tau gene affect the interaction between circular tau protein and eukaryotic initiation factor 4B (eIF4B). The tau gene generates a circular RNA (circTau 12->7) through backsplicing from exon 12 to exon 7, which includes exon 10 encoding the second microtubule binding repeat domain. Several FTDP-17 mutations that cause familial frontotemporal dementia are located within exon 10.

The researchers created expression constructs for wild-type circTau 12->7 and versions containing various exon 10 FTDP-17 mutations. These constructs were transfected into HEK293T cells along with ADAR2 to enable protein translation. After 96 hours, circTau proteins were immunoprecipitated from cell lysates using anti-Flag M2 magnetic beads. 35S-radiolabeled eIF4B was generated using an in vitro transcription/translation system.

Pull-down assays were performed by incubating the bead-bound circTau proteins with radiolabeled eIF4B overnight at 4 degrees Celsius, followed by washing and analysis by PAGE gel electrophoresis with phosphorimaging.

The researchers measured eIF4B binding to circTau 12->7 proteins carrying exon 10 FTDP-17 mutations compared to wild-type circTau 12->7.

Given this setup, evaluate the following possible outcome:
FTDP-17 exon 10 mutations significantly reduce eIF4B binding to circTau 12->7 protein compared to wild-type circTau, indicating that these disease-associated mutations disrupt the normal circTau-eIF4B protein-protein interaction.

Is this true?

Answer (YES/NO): YES